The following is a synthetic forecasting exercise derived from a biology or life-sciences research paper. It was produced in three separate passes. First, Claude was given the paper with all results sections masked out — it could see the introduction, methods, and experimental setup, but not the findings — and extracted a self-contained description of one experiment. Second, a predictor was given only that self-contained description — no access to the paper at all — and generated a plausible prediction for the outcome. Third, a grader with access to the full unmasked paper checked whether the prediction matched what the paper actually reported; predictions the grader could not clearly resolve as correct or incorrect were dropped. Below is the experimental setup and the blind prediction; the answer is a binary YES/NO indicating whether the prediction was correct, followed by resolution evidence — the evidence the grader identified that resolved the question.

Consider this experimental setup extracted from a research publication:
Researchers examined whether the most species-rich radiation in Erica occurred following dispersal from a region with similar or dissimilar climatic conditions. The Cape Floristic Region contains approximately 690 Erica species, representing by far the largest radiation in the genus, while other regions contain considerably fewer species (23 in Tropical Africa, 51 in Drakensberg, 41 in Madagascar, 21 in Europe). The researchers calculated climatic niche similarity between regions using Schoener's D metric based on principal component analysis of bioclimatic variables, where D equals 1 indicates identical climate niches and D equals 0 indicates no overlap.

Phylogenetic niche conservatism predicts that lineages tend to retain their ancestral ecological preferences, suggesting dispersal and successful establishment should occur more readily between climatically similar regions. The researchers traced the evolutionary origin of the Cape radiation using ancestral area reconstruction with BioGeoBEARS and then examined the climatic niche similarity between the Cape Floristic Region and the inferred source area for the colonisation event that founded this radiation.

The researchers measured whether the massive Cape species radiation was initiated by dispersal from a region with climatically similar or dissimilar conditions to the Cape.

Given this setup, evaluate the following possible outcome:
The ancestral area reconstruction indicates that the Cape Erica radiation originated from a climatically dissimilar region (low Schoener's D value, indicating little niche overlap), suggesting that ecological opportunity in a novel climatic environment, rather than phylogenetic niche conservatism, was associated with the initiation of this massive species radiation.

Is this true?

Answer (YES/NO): NO